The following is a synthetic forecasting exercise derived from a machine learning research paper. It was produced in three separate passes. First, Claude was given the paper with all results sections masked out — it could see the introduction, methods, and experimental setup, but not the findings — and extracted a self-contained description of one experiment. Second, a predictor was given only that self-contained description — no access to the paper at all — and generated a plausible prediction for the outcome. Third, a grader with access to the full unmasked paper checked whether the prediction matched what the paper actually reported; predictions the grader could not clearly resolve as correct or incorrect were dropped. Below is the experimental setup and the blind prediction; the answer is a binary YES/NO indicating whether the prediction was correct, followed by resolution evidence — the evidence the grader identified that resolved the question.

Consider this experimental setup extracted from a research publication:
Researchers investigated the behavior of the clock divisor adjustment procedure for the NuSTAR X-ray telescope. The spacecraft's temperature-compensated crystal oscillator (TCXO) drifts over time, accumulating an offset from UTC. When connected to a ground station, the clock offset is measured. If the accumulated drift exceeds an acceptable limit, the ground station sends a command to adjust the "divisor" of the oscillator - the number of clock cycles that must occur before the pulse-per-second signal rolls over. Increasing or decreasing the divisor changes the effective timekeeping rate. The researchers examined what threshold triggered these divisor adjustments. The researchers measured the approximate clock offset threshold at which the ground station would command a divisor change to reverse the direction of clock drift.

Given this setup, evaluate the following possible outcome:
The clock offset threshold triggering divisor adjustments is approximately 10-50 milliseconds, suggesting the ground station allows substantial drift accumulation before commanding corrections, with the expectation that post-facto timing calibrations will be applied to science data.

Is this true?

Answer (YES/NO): NO